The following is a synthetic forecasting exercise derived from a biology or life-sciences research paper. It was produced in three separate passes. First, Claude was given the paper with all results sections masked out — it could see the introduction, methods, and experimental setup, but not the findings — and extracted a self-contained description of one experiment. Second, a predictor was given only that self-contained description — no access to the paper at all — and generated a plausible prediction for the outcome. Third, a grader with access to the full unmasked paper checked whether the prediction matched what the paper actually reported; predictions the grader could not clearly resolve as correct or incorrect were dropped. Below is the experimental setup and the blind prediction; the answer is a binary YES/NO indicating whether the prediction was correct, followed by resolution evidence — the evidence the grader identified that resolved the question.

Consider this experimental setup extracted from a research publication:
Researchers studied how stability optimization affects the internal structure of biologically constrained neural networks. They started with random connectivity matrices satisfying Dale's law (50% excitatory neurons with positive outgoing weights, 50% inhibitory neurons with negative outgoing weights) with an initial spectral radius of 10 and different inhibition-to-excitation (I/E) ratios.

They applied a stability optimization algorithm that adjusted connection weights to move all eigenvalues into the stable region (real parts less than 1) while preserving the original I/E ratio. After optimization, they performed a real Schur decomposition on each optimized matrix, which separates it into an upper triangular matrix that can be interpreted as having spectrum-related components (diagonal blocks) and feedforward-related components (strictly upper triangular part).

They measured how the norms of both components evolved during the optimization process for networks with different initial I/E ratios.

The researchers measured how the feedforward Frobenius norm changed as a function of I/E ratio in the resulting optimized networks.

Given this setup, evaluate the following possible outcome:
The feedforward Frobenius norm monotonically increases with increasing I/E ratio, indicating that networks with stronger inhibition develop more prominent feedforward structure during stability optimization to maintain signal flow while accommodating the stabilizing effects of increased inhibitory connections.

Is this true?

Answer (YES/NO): YES